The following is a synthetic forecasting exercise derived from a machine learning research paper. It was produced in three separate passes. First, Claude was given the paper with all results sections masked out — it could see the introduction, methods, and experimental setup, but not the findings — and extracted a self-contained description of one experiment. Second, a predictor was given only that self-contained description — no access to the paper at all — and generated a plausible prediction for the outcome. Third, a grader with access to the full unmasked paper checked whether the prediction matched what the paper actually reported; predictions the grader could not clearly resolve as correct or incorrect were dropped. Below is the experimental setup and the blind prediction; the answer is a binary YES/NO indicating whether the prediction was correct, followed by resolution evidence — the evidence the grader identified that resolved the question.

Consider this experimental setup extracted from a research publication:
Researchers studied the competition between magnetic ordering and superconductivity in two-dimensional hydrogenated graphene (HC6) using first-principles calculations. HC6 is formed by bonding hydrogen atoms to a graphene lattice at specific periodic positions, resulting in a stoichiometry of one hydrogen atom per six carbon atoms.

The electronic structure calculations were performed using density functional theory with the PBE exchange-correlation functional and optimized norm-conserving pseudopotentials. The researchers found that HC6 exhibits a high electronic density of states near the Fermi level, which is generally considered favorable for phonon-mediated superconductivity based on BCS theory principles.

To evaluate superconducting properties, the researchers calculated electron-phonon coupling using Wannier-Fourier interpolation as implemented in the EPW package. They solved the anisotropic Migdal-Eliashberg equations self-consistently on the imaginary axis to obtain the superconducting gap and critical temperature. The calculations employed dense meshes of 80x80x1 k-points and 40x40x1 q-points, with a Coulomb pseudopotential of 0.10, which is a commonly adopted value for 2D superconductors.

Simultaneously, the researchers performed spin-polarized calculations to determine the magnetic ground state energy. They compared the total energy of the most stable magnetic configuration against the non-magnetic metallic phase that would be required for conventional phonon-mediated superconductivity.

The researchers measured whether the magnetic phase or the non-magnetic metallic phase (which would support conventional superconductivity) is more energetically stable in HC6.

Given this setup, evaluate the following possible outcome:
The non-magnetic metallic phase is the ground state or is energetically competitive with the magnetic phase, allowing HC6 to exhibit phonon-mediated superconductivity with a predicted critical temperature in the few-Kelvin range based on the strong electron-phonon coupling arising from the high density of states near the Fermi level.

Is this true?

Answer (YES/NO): NO